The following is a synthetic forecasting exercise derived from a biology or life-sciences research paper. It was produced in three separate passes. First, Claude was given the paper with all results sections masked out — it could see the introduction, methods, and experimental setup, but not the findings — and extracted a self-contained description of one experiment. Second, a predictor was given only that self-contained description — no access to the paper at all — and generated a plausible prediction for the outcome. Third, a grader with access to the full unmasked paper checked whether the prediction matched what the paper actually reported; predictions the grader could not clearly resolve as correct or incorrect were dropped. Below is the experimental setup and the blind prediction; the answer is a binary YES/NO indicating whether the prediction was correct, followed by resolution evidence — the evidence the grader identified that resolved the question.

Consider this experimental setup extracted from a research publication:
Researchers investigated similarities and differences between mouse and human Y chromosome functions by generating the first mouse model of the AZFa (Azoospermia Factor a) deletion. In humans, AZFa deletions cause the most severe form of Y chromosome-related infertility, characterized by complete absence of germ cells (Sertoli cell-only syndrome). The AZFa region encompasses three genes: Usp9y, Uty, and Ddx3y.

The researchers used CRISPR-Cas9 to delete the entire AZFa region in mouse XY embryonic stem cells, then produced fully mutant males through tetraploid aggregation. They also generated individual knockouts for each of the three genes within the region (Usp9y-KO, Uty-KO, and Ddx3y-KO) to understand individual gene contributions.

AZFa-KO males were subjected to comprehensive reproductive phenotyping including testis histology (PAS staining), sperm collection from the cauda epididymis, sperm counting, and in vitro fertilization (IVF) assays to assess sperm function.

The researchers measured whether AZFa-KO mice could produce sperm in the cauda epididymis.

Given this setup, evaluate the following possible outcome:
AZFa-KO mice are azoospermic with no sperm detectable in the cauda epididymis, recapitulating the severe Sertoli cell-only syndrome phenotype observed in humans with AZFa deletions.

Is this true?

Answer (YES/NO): NO